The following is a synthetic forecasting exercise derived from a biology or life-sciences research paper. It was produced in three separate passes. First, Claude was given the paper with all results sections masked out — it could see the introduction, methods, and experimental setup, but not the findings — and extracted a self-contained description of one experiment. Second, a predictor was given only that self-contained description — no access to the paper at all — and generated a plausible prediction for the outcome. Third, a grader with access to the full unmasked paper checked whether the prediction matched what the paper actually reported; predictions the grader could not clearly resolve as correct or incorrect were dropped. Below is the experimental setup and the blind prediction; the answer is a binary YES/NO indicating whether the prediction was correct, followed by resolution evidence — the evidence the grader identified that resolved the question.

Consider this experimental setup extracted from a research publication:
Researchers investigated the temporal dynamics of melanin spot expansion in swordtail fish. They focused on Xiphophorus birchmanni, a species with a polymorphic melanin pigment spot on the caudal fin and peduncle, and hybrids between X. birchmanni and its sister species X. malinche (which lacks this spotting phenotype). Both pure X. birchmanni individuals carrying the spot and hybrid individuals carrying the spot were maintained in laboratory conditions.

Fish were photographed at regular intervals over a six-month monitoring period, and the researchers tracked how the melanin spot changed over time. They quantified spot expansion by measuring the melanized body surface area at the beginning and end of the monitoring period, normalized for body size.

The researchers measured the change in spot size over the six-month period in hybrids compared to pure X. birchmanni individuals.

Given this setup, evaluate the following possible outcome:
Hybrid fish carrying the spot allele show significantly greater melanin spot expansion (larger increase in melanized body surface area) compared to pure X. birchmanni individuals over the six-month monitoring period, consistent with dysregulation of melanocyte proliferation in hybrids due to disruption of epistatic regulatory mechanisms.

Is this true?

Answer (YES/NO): YES